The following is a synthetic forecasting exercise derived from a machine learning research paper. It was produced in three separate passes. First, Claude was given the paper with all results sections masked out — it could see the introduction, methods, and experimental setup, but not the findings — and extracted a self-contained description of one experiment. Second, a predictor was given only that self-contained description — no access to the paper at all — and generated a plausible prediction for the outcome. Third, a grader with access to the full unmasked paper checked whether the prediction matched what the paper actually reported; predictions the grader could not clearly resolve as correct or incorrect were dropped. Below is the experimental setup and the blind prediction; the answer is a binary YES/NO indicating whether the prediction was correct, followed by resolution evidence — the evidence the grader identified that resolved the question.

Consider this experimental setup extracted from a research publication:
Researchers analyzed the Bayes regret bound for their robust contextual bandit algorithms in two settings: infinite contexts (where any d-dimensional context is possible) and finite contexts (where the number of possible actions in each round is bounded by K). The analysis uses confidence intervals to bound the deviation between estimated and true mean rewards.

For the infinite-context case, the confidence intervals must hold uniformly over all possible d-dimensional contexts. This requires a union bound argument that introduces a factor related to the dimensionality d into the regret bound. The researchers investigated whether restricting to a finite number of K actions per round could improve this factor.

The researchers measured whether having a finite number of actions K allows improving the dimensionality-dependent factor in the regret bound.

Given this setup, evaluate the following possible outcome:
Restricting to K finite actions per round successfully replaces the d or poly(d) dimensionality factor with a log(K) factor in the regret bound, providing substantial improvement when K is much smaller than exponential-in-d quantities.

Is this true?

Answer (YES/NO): YES